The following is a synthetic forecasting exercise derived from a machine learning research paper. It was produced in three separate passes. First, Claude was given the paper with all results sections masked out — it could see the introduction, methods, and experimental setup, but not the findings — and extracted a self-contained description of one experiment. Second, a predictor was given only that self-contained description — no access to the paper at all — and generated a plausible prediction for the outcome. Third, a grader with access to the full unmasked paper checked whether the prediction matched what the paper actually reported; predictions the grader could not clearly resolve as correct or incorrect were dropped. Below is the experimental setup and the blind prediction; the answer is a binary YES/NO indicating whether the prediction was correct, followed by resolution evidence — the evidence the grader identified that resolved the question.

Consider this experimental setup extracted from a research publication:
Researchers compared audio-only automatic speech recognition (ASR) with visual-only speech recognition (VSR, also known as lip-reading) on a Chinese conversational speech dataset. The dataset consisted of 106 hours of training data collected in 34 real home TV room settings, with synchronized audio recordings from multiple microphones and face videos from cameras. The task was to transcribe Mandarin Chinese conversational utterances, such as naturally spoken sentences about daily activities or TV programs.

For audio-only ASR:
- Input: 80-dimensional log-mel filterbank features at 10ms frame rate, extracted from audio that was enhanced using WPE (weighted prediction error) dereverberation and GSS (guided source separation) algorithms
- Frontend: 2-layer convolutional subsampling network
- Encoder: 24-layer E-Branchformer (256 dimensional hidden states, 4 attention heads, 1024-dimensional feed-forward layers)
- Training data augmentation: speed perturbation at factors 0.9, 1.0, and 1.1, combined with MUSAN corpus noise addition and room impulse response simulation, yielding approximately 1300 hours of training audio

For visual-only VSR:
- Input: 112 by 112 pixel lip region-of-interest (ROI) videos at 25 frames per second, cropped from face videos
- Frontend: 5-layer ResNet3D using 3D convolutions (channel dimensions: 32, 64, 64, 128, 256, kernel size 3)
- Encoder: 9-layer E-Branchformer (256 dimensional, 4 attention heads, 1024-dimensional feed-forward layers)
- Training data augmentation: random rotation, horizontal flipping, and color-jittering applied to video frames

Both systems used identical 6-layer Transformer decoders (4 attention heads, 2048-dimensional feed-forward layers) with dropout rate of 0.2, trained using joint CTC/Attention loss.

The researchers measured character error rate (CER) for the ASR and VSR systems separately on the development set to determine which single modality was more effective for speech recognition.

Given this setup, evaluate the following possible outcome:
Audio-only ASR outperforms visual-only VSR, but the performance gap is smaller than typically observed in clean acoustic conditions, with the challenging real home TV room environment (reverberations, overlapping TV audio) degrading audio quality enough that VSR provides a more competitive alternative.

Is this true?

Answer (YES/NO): NO